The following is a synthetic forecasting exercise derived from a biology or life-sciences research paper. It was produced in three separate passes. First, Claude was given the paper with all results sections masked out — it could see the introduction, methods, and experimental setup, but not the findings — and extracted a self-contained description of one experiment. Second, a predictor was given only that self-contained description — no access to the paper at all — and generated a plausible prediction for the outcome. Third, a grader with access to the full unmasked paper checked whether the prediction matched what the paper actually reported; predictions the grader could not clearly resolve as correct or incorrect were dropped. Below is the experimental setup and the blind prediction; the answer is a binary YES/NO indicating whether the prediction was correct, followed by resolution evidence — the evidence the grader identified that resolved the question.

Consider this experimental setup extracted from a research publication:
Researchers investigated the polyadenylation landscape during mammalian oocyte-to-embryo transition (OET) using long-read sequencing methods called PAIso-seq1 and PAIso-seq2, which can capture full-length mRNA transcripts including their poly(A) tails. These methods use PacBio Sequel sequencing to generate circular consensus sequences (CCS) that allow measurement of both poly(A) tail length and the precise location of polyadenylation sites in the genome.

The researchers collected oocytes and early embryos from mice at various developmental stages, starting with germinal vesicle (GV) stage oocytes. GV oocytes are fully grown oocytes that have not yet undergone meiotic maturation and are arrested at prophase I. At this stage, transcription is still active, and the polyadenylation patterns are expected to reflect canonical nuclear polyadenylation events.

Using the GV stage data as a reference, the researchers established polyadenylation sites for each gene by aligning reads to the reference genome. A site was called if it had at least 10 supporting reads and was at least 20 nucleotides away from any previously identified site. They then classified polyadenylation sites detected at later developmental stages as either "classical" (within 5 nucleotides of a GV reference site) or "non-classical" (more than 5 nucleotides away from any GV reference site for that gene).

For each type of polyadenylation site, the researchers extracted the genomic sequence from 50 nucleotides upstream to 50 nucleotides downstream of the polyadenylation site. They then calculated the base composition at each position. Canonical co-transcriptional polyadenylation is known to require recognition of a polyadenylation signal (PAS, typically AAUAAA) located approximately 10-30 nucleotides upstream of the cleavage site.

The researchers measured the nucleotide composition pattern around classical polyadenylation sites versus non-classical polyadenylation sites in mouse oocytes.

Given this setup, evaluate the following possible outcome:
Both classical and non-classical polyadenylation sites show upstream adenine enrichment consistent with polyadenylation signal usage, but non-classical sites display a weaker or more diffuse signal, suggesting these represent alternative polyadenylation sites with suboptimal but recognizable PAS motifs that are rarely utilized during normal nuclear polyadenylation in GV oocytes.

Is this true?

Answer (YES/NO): NO